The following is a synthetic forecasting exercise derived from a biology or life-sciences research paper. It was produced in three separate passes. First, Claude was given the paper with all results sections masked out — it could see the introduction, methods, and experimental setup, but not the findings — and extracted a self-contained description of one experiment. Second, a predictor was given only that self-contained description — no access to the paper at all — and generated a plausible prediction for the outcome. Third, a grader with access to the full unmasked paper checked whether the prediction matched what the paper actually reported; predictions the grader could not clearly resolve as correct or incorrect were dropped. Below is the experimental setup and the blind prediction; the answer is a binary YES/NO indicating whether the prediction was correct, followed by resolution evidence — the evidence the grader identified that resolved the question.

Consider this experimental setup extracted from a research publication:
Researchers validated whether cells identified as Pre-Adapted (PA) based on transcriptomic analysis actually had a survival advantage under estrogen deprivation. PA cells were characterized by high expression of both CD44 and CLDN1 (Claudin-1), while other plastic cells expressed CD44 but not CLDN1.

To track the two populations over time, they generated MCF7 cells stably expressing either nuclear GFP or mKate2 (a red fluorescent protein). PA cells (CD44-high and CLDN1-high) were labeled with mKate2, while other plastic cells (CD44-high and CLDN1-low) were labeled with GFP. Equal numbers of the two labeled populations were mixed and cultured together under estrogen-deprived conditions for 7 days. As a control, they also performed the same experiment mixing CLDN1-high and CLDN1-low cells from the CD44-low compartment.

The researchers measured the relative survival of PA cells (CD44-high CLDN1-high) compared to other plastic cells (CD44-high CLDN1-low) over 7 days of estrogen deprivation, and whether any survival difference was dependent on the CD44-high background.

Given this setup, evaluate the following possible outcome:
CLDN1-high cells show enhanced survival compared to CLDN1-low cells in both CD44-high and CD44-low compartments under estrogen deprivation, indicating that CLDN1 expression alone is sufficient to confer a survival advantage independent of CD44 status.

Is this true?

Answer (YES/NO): NO